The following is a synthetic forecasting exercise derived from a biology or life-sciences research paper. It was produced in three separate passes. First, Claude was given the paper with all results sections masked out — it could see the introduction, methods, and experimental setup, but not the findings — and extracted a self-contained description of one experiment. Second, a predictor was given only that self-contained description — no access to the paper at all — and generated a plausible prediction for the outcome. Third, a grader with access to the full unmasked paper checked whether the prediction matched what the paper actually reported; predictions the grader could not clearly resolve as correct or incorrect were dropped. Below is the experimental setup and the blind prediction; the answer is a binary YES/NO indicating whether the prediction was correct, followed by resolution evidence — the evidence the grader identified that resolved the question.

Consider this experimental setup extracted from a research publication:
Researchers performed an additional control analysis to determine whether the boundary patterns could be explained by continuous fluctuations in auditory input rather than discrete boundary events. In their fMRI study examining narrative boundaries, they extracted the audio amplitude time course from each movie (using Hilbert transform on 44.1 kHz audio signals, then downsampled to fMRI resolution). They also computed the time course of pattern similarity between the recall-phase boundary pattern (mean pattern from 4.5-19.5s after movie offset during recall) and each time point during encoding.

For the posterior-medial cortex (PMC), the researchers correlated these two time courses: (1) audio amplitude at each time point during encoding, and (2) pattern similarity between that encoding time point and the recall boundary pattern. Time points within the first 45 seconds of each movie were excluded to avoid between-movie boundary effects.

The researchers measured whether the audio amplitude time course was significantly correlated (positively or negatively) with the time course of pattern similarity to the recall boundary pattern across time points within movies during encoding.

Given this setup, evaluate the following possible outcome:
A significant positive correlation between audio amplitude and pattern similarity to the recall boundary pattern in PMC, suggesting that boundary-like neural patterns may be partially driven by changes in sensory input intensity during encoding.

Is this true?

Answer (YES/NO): NO